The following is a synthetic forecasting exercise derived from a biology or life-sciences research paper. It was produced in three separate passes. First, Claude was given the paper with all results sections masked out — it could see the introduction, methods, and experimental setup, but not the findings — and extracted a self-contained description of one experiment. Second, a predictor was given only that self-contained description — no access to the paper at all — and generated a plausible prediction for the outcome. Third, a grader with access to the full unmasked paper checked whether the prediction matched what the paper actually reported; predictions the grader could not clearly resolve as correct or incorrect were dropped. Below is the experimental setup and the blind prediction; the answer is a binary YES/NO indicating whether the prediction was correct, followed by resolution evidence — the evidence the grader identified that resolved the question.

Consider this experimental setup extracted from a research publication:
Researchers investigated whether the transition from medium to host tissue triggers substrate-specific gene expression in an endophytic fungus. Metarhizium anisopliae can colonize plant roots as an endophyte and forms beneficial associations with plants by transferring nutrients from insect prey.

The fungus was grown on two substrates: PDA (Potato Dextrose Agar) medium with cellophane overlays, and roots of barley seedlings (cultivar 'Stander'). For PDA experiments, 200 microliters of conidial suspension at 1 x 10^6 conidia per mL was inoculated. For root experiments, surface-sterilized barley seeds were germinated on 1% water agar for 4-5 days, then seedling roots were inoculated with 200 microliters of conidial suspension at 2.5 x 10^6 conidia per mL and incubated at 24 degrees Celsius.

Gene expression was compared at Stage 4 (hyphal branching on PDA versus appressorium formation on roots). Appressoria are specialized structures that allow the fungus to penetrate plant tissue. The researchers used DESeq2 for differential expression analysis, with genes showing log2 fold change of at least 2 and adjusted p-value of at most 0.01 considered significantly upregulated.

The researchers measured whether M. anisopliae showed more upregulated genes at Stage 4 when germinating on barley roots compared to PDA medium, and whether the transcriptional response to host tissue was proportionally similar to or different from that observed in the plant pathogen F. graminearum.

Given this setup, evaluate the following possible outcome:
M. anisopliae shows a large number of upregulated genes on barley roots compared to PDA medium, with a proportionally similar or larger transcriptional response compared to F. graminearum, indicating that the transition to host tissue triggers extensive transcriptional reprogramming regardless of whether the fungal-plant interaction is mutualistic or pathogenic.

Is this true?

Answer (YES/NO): NO